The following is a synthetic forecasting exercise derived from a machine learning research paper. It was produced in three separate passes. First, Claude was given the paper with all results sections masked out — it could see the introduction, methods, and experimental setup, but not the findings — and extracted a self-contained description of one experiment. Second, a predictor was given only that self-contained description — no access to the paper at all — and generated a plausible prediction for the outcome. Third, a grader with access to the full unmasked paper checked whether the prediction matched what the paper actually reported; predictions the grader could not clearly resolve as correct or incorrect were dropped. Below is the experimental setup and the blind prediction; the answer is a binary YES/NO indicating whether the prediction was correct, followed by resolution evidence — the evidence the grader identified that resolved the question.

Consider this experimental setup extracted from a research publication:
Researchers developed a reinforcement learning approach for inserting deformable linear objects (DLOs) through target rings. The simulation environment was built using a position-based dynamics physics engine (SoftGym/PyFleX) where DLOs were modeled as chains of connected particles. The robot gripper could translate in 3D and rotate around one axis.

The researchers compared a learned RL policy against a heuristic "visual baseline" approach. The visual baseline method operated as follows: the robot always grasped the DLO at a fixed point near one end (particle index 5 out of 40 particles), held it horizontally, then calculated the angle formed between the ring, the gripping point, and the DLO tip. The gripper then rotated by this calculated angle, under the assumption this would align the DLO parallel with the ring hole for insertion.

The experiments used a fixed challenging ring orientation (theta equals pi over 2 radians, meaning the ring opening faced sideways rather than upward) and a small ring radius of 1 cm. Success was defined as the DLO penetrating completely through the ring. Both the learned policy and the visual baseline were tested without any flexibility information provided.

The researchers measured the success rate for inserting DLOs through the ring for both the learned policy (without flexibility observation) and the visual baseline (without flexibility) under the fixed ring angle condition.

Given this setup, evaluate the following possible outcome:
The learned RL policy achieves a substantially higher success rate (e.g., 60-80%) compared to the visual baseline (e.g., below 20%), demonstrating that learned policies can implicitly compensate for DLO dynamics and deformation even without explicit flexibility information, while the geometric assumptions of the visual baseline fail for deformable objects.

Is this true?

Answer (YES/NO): NO